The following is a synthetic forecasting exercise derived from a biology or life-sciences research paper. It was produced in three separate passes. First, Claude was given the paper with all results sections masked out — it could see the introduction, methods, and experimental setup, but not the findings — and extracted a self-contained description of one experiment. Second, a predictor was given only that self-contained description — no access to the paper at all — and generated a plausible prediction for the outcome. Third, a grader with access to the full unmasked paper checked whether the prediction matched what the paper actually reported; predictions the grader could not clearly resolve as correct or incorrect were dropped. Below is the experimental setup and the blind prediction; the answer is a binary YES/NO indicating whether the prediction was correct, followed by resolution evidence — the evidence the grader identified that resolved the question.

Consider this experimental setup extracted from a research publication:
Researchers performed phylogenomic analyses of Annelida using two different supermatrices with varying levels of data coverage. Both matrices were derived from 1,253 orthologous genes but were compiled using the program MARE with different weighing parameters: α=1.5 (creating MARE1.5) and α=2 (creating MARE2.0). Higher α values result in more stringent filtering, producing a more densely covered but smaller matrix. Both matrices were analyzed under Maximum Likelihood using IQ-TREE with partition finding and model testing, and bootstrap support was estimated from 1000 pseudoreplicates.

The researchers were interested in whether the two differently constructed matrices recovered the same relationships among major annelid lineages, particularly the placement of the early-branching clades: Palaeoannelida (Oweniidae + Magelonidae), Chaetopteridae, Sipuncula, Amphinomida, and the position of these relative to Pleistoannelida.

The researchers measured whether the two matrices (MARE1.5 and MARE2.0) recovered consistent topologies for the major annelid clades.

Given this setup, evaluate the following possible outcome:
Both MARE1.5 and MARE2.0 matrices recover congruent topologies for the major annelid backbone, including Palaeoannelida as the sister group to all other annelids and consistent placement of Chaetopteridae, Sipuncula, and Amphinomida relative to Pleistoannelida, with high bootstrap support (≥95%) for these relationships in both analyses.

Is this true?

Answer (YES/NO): NO